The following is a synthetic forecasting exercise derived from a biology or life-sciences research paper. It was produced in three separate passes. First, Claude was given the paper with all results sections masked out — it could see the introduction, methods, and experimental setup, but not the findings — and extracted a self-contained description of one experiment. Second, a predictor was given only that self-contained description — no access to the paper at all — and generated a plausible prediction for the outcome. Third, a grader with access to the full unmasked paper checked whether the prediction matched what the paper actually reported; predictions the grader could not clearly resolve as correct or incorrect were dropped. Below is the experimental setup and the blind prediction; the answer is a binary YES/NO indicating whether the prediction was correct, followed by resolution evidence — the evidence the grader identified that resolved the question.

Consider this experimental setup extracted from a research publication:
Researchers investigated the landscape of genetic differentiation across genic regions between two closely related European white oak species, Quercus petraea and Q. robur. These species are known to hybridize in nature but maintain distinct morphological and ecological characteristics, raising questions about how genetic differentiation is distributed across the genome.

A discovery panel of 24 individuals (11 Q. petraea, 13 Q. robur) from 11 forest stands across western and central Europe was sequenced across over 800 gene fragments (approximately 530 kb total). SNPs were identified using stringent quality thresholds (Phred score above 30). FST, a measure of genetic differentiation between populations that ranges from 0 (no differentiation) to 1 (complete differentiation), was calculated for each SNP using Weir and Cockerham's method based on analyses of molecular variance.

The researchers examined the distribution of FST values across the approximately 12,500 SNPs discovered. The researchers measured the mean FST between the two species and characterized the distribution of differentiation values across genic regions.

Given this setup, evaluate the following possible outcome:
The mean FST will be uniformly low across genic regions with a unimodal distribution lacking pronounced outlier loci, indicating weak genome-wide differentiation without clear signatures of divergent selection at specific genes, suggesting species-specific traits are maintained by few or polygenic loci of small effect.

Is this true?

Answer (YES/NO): NO